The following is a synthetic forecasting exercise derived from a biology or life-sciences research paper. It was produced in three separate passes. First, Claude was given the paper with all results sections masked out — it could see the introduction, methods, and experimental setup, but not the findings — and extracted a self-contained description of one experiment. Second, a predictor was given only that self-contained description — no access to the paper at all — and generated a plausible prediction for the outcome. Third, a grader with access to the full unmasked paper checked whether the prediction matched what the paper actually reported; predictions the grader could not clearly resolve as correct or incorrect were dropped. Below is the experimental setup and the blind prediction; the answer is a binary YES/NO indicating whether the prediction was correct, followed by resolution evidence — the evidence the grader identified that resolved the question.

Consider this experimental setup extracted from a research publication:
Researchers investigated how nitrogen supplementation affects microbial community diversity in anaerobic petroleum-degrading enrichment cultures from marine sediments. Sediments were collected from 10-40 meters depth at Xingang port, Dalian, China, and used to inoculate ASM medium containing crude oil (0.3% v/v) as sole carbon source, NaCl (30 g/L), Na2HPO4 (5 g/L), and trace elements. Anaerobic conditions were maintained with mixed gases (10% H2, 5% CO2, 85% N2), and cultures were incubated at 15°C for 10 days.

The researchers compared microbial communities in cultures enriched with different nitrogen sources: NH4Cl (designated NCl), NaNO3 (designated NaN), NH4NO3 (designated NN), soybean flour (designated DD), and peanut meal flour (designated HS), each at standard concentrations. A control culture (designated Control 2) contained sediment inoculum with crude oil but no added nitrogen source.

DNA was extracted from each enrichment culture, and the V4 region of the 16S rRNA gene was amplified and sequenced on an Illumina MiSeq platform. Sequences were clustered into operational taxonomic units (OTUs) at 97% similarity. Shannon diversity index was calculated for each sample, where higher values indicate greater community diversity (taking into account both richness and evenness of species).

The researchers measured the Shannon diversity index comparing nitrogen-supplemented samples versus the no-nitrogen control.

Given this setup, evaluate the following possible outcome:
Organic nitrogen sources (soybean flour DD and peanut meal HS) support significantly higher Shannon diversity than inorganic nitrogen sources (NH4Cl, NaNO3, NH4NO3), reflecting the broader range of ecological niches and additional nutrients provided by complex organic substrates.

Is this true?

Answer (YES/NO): NO